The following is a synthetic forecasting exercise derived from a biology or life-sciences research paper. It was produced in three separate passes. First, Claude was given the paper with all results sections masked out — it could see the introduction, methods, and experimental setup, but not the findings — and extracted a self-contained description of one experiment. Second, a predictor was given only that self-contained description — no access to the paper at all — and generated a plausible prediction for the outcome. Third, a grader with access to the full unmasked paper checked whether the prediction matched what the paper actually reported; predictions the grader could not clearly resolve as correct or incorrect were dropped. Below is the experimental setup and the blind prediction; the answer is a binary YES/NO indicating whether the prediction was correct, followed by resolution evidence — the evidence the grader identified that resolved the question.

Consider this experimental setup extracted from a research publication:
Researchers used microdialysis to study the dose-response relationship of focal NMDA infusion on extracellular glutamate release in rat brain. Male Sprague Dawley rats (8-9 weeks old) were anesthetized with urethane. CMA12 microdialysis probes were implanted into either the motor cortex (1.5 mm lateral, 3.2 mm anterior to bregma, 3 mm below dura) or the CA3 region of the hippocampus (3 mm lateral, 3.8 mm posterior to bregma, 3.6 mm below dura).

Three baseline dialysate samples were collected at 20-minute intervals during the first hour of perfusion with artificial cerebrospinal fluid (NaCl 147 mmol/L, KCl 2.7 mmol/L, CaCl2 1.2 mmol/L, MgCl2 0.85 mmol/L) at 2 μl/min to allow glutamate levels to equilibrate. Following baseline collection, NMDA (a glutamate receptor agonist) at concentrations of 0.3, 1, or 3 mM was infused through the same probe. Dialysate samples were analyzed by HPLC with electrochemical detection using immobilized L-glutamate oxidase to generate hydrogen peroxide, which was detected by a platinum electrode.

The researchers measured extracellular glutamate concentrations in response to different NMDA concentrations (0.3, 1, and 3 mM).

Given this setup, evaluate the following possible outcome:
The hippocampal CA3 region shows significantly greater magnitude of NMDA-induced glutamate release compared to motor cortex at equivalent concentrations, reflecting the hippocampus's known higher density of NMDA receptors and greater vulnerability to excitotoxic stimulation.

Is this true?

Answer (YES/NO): NO